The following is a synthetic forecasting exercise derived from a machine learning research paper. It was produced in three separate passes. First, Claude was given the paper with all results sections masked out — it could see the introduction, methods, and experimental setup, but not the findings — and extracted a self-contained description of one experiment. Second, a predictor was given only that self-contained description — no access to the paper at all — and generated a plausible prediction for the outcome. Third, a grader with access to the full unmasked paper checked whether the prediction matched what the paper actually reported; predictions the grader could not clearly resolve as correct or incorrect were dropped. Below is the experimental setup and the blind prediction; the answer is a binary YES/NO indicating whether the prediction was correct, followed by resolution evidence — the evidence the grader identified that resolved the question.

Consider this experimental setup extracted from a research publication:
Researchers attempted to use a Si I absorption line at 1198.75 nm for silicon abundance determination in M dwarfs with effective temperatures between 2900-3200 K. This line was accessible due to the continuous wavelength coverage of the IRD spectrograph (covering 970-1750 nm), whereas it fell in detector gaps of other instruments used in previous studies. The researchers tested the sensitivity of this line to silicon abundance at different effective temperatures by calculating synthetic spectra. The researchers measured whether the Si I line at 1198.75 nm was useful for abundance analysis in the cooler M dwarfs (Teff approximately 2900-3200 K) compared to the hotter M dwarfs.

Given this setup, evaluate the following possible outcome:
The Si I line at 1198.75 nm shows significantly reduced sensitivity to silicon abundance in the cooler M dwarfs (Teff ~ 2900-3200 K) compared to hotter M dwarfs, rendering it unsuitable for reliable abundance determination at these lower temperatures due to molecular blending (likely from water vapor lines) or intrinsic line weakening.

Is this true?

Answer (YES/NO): YES